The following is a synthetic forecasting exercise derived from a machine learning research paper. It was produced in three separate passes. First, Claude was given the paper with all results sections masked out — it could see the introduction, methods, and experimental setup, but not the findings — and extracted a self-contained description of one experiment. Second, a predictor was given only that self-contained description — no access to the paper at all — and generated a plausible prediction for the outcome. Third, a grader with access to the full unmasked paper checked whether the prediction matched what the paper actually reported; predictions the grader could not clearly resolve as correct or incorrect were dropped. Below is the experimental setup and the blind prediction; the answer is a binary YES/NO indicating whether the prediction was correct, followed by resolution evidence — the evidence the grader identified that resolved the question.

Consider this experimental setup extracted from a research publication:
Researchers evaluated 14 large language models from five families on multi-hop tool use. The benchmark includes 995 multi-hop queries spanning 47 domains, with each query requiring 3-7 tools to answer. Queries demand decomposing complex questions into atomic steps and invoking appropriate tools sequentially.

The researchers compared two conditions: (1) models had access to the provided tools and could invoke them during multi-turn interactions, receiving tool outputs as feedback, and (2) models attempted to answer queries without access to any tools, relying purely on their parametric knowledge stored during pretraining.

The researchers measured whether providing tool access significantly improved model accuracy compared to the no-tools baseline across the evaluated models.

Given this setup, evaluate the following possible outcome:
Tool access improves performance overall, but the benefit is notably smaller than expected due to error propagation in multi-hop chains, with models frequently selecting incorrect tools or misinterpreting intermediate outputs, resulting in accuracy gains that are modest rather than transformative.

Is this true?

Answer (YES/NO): NO